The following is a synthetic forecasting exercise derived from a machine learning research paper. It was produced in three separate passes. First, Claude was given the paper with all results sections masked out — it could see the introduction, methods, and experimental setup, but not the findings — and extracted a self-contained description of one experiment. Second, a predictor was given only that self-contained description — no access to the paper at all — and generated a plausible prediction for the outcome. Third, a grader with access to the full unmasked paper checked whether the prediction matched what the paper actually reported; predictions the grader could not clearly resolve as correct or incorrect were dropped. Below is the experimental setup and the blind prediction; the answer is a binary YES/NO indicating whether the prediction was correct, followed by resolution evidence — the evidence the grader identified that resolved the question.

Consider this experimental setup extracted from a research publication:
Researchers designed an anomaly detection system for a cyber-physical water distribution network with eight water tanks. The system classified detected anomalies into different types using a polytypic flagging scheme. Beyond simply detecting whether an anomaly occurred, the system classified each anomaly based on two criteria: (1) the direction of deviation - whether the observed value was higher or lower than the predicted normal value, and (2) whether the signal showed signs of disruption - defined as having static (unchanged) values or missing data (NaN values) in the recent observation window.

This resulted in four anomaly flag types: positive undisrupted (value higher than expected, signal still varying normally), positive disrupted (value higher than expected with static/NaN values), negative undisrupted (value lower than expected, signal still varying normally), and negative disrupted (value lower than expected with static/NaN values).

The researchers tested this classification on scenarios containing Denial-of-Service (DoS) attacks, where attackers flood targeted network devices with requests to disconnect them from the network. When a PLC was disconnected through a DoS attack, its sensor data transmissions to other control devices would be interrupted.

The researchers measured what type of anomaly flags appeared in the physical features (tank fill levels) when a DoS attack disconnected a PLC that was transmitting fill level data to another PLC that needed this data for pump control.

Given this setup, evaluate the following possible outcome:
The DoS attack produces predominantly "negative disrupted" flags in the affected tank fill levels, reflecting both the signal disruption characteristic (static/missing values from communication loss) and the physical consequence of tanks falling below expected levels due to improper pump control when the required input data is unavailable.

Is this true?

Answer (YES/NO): NO